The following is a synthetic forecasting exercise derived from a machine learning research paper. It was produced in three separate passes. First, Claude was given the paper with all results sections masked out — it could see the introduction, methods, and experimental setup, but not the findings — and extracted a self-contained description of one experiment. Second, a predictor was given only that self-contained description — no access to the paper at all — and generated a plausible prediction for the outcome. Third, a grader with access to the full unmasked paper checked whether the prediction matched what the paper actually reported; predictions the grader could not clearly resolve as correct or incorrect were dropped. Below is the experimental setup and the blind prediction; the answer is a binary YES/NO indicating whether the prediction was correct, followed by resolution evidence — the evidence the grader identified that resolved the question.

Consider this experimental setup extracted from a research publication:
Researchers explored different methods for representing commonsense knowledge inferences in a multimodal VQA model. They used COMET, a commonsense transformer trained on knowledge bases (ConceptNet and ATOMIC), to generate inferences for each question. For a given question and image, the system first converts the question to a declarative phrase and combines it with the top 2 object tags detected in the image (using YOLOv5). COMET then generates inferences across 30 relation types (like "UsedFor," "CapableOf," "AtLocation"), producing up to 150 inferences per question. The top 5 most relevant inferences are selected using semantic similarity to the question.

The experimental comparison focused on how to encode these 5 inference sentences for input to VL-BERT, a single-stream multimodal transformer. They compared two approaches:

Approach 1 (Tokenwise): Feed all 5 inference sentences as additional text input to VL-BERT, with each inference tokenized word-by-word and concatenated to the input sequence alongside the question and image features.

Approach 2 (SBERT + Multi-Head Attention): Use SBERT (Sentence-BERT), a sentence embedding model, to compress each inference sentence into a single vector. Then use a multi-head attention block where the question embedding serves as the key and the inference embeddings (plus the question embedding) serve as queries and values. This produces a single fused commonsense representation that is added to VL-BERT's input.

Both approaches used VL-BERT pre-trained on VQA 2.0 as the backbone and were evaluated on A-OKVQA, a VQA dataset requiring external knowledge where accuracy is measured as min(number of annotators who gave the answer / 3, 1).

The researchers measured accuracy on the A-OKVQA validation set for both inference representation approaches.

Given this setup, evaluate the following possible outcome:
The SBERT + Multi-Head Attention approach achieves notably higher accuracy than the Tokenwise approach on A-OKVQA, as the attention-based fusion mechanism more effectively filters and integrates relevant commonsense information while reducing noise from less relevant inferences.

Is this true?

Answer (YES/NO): YES